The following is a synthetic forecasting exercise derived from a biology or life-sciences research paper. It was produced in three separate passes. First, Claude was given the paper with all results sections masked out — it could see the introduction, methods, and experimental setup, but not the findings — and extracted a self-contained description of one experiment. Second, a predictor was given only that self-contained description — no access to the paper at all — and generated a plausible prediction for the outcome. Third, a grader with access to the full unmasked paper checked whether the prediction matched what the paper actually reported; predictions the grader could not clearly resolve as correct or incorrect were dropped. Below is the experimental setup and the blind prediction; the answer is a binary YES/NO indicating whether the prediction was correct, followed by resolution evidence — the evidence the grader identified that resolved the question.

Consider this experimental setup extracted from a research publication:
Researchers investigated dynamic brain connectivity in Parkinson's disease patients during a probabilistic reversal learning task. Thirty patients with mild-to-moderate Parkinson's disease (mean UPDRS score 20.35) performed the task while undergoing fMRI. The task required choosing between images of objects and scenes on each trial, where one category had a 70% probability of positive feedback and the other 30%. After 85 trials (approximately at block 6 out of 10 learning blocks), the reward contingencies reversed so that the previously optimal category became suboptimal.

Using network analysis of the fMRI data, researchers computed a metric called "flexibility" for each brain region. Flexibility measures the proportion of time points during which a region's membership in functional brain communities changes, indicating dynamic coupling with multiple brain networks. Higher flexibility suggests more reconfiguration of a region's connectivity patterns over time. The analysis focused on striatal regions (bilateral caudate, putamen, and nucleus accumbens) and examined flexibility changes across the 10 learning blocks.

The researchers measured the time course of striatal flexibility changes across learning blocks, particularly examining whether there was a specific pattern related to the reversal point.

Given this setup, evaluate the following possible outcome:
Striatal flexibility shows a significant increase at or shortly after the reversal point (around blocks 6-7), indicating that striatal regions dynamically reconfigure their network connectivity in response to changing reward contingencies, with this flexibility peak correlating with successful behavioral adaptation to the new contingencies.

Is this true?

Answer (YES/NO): NO